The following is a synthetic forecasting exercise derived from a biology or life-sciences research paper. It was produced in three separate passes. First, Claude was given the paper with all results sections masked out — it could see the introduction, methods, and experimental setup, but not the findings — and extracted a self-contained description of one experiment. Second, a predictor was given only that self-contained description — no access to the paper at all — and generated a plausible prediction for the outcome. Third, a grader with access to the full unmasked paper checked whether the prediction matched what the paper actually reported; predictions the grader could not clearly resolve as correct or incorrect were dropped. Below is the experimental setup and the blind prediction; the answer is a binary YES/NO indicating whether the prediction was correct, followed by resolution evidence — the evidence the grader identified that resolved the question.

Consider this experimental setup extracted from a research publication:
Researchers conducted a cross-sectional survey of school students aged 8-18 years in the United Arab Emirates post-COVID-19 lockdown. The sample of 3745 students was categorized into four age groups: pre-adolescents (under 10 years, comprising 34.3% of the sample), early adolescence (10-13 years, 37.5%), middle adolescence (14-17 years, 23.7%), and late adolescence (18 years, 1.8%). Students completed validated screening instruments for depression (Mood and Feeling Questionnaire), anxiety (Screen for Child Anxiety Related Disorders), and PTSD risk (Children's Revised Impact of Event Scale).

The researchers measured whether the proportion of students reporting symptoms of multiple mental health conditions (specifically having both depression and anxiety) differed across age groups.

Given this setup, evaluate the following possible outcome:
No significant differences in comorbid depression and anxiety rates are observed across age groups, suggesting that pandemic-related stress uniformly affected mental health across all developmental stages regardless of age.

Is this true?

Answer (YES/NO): NO